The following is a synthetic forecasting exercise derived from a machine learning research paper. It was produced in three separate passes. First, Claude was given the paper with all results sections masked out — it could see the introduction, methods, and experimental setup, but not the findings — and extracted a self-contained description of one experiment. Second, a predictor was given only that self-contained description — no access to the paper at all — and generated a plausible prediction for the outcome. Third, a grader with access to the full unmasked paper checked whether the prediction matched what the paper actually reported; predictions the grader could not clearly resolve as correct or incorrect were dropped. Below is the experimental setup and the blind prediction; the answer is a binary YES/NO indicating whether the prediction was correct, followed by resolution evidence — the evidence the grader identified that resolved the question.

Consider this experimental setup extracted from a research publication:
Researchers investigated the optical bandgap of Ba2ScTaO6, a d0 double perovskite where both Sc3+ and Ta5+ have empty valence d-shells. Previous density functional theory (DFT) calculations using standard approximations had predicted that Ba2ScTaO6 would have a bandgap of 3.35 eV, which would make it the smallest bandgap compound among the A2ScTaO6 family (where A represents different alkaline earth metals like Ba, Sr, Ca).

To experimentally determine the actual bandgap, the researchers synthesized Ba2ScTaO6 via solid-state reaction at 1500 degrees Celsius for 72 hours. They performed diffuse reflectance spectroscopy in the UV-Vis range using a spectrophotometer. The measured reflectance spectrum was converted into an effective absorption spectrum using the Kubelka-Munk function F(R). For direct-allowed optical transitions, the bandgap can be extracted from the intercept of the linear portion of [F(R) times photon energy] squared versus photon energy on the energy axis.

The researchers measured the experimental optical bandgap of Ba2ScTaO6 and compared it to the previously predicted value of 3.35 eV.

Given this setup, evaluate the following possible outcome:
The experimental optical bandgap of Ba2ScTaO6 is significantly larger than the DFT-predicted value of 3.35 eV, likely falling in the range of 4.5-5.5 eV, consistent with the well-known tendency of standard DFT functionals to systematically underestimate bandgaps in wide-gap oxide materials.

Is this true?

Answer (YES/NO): YES